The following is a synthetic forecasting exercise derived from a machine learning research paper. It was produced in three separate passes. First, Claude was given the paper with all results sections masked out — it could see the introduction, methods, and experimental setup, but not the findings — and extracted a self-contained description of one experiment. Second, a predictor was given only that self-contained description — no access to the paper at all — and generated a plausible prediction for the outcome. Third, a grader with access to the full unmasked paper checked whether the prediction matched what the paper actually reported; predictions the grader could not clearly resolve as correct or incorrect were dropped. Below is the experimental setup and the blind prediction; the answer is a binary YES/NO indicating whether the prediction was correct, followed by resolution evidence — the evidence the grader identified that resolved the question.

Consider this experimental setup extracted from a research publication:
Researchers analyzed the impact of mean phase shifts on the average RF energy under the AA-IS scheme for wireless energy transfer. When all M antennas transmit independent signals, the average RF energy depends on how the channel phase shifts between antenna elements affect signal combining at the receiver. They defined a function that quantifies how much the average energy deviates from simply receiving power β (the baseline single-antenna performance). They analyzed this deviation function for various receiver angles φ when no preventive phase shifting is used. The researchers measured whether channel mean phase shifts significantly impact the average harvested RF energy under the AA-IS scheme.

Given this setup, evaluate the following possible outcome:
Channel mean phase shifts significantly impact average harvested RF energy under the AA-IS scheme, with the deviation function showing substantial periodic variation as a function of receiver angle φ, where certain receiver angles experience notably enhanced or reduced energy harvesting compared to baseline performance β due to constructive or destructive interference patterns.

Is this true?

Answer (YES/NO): NO